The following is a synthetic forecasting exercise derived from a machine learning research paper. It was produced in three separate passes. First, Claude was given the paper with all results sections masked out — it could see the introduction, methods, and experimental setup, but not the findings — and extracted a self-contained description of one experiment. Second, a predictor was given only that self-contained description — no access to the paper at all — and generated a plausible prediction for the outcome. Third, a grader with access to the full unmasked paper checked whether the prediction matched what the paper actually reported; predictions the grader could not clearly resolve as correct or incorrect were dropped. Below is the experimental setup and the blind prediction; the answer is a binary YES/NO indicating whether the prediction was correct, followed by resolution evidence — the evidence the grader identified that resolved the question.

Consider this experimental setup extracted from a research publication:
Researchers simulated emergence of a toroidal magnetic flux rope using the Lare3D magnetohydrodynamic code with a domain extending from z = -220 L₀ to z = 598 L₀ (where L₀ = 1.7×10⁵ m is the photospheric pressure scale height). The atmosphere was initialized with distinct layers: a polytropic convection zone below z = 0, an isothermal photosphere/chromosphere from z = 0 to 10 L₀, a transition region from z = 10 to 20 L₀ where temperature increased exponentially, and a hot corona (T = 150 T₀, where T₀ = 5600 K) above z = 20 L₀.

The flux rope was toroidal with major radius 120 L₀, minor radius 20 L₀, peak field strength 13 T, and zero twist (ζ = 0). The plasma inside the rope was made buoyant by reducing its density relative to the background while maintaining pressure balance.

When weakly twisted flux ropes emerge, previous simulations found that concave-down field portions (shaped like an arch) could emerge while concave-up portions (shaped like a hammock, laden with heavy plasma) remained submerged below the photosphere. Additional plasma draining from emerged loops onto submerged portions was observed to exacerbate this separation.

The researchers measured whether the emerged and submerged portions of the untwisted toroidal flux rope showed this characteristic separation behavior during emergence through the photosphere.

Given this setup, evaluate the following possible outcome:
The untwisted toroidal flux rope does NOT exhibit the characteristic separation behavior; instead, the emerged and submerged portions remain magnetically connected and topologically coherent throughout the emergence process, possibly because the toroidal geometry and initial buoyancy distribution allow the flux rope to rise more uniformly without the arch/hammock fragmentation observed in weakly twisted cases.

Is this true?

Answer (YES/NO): NO